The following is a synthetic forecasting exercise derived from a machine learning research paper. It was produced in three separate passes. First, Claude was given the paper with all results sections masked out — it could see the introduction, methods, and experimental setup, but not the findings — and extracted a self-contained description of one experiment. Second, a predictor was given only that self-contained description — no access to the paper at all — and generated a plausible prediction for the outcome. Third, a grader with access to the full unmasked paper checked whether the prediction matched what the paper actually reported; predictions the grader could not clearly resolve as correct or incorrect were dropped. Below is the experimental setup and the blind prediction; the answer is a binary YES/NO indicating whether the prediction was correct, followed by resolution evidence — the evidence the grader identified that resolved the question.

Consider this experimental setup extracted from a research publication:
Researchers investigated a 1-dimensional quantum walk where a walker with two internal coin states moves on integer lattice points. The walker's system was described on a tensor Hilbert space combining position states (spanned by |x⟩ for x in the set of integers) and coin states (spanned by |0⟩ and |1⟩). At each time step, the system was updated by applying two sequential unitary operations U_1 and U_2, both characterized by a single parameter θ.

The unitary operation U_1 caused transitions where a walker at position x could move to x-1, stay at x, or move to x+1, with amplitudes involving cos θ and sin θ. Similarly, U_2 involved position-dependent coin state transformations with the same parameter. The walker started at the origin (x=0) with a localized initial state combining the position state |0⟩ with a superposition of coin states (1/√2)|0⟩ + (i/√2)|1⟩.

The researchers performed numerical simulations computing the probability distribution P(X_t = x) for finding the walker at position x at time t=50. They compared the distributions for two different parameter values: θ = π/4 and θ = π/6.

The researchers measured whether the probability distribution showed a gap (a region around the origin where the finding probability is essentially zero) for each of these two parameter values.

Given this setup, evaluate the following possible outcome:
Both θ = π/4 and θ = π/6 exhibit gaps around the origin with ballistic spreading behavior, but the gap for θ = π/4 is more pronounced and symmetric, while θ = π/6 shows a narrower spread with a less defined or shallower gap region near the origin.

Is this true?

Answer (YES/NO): NO